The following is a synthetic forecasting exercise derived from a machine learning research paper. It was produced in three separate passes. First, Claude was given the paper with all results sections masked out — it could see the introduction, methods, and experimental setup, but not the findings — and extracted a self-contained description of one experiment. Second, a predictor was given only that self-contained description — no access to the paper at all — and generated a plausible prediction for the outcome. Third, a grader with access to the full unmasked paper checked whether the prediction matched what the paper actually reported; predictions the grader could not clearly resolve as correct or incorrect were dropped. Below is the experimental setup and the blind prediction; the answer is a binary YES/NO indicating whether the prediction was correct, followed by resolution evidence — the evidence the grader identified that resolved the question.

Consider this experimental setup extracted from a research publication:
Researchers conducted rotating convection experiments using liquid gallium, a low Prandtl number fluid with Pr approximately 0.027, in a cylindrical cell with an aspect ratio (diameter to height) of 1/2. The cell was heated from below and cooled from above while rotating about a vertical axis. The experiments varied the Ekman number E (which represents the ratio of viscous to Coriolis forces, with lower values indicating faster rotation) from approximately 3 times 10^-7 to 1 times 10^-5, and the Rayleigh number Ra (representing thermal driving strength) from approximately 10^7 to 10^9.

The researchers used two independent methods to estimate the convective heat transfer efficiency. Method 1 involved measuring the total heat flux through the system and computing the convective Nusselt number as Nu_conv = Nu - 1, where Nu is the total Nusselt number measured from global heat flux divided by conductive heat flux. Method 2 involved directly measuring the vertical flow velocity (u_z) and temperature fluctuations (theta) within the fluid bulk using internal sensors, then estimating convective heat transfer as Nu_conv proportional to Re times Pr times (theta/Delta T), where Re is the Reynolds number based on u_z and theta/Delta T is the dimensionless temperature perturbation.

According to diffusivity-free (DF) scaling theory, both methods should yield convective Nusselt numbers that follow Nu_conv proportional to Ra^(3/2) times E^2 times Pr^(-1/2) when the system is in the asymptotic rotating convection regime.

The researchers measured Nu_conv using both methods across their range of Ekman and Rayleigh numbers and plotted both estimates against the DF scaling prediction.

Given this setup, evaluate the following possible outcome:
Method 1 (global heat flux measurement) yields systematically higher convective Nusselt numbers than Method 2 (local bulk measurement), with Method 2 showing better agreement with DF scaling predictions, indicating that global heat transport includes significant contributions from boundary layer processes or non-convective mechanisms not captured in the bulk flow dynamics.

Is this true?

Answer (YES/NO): NO